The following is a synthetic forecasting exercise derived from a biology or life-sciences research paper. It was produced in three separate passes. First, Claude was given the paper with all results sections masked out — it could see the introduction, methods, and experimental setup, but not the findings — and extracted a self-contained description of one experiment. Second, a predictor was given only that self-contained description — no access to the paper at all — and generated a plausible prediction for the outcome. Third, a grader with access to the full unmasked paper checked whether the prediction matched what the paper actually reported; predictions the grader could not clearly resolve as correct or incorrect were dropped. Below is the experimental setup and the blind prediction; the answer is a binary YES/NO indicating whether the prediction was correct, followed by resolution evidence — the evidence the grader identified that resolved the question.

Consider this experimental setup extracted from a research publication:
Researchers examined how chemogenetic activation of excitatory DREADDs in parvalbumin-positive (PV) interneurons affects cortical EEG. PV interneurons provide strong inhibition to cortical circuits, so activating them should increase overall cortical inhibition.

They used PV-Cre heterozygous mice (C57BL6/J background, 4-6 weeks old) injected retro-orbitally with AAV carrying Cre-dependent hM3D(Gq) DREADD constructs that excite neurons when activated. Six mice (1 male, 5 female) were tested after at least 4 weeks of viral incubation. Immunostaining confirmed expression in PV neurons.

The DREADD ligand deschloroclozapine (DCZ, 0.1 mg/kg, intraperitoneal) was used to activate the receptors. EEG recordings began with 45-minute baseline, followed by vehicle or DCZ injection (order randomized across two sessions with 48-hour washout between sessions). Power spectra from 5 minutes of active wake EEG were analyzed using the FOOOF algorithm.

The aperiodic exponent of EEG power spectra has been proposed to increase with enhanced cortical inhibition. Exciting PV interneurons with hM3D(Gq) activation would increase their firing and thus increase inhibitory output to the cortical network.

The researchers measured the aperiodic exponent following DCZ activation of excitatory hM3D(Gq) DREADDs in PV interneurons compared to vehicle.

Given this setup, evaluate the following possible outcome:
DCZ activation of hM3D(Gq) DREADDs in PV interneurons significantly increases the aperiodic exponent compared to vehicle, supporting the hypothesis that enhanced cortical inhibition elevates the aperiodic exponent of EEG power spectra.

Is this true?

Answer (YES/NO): NO